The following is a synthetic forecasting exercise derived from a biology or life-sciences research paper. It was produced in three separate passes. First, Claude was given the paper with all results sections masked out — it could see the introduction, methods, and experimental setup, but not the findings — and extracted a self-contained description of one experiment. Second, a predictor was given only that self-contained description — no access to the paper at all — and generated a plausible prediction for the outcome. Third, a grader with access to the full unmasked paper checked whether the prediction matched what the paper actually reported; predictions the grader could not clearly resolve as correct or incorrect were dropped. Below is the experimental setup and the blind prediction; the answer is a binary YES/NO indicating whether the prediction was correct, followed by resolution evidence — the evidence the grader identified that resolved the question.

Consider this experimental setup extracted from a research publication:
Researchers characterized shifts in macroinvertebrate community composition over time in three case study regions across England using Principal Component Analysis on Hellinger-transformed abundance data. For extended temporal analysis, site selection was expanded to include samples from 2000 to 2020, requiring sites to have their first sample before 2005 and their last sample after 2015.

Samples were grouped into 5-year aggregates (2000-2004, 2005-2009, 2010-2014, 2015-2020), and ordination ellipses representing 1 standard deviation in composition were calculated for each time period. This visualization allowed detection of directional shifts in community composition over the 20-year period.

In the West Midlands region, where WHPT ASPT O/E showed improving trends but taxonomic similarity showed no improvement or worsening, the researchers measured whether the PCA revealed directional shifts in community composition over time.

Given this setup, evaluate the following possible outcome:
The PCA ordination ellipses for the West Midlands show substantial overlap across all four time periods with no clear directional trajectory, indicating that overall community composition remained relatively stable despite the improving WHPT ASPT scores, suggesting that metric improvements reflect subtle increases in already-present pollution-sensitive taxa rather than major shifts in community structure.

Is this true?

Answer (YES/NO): NO